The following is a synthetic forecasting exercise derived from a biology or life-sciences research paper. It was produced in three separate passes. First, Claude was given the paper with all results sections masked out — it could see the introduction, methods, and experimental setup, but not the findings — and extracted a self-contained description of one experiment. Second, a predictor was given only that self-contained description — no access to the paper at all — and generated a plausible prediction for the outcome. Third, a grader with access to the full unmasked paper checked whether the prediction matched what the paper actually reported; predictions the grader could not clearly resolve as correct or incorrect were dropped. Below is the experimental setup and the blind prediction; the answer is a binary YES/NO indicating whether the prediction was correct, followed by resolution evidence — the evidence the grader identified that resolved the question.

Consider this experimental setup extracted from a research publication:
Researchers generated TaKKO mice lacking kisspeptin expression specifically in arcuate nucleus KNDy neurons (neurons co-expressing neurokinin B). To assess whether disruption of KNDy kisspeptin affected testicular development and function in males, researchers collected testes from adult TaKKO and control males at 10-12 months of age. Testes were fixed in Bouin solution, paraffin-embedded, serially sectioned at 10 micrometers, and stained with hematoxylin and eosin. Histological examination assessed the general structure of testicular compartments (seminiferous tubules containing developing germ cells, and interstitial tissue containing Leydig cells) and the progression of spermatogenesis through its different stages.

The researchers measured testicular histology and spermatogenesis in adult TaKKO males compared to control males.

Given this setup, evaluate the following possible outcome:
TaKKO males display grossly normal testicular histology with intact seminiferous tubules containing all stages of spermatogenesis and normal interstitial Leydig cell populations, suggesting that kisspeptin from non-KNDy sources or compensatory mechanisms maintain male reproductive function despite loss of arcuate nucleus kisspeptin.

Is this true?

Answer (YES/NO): YES